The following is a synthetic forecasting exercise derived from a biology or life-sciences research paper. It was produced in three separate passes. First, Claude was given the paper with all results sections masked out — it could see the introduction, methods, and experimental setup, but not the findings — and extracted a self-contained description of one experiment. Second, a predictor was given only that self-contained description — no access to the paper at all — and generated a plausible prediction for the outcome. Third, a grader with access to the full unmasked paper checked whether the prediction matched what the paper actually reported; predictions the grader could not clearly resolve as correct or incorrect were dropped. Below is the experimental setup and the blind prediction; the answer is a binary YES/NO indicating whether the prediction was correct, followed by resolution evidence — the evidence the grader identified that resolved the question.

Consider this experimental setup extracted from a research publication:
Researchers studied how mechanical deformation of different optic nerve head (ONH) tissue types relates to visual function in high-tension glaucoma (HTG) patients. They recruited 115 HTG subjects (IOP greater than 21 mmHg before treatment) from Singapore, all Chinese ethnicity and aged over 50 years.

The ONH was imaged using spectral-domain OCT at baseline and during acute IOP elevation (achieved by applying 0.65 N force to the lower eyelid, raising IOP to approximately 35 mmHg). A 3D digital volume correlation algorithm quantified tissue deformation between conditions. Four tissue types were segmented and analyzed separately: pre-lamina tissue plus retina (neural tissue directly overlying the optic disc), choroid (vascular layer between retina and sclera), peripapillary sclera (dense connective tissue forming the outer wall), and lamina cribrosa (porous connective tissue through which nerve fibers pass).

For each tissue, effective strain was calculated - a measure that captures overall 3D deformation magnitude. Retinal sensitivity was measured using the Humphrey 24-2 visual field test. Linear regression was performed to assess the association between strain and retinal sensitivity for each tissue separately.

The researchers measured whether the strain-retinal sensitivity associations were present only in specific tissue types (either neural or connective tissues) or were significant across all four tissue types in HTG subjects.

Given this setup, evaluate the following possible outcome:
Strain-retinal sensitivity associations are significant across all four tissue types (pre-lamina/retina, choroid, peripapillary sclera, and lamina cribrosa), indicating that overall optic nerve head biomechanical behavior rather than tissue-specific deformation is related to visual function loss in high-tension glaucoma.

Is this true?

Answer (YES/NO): YES